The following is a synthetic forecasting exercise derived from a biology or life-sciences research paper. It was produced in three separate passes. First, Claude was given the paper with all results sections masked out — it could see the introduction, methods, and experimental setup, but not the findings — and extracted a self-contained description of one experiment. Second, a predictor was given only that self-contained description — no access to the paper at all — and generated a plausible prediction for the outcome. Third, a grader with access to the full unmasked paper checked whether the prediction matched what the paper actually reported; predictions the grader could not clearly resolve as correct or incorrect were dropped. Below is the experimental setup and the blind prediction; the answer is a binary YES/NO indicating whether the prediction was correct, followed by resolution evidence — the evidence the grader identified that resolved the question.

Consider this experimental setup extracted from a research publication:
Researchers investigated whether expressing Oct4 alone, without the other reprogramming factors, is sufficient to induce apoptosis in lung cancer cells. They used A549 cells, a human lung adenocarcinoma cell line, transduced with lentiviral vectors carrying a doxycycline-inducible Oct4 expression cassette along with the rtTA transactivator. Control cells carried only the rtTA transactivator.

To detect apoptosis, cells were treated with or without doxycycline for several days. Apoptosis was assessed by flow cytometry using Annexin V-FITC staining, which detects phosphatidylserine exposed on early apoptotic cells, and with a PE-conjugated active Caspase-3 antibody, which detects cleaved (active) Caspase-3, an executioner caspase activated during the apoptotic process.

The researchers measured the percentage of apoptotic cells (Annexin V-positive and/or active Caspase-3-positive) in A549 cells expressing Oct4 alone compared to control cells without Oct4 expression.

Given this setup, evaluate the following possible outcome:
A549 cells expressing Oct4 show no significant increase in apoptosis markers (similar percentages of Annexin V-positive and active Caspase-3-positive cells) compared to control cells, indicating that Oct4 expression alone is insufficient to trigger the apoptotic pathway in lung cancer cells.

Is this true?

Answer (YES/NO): NO